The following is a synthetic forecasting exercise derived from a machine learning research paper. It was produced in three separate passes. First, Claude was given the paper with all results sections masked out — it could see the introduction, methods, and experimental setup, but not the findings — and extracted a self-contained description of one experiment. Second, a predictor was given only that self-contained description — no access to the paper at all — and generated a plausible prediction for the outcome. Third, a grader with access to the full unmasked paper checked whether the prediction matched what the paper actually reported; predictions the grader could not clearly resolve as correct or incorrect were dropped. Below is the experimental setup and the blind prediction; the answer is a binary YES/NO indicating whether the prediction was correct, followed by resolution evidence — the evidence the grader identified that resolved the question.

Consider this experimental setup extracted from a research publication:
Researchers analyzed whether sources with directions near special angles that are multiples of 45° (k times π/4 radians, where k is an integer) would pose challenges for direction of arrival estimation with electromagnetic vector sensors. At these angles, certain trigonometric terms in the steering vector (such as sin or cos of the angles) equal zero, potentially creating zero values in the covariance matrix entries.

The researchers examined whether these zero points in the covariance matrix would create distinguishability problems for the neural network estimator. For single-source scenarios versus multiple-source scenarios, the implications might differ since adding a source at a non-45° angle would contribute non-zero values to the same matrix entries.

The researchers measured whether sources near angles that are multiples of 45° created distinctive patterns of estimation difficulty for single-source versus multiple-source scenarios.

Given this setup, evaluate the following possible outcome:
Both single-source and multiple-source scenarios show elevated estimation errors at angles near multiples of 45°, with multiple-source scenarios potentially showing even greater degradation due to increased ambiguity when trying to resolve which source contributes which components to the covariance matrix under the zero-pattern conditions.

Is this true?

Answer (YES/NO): NO